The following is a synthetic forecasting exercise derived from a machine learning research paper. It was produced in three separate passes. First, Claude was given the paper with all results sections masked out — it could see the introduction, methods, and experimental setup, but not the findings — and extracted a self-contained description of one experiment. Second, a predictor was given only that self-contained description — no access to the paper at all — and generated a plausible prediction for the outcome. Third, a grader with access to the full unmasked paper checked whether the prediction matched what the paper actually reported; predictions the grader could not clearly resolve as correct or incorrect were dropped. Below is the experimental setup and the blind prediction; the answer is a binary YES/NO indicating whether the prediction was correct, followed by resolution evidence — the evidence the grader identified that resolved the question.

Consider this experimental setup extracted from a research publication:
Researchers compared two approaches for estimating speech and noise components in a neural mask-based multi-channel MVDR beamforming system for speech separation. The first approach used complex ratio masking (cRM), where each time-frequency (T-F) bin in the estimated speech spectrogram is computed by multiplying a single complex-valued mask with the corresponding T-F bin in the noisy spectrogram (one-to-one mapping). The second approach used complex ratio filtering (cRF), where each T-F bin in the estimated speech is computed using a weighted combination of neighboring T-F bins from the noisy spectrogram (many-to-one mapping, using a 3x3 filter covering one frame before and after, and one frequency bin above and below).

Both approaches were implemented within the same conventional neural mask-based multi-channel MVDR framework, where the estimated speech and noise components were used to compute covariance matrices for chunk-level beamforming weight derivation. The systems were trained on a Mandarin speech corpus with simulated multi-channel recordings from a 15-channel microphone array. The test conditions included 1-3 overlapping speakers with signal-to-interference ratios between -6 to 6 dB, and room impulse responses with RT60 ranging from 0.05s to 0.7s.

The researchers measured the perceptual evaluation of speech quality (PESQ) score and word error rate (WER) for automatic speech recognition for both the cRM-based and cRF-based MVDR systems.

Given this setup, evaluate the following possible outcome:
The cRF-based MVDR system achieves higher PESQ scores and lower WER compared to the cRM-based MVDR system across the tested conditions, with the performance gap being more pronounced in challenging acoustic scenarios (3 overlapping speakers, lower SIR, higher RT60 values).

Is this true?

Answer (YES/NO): NO